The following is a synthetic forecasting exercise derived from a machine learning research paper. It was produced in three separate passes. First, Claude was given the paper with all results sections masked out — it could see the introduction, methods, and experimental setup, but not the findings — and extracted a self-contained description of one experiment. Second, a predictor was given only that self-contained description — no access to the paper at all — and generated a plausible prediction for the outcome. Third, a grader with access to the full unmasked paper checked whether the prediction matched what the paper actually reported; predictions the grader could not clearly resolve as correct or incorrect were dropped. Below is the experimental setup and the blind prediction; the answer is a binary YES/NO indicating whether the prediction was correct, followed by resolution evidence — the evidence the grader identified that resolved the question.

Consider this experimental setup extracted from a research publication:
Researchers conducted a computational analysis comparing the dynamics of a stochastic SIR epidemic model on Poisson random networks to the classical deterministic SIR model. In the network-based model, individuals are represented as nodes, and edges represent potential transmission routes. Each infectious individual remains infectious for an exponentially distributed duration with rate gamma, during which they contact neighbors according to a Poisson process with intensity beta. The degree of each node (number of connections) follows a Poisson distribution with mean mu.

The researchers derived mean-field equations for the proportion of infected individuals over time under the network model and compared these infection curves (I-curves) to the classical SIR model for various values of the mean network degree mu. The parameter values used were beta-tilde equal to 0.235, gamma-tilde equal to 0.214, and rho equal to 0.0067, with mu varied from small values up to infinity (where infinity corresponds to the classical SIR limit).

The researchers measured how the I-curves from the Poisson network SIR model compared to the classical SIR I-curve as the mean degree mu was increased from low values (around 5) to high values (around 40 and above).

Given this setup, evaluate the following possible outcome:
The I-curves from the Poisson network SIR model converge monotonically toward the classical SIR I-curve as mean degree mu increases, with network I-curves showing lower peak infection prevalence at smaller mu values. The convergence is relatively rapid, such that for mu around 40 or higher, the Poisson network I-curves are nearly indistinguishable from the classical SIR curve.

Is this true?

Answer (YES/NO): NO